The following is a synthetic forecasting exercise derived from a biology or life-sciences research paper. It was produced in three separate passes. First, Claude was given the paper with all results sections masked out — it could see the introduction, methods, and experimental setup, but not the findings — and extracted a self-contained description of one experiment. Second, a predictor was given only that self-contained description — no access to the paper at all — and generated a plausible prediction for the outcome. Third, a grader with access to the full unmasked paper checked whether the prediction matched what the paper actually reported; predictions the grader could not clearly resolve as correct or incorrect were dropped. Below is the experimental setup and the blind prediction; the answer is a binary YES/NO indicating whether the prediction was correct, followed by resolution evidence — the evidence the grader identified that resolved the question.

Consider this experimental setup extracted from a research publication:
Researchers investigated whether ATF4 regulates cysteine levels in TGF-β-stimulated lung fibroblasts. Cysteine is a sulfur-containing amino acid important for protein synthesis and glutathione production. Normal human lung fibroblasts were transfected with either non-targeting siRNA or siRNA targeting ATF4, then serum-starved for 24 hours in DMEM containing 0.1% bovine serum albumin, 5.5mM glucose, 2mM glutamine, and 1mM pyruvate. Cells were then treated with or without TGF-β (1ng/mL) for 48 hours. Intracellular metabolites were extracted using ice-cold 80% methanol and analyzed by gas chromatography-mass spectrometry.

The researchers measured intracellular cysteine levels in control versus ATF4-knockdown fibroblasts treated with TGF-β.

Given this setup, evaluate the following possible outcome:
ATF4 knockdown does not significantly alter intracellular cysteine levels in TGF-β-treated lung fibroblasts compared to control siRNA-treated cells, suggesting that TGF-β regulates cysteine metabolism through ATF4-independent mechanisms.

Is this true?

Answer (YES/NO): NO